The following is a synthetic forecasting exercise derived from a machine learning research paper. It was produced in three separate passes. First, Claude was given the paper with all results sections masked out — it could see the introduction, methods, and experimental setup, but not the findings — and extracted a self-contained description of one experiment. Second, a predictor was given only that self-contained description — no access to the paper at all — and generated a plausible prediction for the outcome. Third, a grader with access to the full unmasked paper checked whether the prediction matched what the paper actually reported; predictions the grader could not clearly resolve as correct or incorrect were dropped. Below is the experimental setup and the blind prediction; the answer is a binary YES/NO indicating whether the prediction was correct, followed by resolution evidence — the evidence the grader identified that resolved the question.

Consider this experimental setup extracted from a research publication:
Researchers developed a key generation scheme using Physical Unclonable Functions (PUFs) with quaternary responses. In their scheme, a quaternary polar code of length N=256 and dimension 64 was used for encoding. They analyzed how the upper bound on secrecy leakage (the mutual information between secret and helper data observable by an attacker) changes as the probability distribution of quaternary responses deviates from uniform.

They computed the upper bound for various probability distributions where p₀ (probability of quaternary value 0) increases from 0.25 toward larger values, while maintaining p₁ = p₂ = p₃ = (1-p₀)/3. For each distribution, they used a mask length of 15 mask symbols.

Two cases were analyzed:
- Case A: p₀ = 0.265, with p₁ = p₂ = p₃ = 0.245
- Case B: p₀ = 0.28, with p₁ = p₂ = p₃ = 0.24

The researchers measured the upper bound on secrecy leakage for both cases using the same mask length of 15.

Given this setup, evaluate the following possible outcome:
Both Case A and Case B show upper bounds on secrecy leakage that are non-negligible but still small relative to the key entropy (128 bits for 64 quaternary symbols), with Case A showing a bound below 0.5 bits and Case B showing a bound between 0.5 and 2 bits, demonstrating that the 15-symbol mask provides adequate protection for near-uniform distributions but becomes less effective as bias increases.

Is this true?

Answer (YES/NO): NO